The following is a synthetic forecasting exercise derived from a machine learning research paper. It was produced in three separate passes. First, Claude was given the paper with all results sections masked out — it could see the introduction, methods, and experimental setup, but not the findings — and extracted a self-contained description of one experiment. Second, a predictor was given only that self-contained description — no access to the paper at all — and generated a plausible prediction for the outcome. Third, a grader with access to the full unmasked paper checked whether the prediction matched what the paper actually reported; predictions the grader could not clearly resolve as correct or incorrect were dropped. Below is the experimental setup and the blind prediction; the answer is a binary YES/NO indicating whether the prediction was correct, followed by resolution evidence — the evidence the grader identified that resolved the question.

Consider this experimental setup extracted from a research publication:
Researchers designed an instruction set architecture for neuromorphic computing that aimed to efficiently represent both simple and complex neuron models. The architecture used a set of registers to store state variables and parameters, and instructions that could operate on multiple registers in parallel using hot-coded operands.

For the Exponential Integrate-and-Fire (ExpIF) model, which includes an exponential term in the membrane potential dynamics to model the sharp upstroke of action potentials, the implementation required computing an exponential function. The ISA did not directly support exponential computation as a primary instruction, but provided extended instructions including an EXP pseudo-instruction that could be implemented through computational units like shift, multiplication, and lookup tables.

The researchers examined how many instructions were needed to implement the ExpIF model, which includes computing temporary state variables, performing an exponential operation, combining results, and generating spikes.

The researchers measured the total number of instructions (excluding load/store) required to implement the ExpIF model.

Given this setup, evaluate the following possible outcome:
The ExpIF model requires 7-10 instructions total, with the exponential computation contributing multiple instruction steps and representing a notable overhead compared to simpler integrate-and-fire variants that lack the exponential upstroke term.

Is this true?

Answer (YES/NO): NO